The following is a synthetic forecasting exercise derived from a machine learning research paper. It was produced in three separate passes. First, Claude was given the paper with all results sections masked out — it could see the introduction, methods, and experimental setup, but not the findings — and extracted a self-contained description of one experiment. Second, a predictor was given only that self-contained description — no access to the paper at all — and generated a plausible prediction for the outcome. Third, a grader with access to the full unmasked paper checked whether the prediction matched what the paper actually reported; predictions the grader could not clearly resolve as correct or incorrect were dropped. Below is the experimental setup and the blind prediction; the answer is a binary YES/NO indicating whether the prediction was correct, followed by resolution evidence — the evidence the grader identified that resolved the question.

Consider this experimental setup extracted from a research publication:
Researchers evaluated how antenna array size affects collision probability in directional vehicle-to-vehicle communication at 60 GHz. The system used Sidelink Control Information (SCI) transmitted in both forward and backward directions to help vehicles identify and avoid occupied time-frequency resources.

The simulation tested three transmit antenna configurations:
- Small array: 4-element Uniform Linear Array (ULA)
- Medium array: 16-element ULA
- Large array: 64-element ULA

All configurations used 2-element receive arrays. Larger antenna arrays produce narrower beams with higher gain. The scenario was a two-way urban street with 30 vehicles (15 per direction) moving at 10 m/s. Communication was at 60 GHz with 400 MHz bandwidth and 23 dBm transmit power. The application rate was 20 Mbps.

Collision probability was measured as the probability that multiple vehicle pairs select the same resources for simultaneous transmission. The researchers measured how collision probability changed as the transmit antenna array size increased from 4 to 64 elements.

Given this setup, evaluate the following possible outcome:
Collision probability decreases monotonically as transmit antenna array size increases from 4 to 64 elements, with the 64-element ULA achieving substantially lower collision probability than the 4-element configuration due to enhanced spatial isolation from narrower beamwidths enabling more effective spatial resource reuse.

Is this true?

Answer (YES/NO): NO